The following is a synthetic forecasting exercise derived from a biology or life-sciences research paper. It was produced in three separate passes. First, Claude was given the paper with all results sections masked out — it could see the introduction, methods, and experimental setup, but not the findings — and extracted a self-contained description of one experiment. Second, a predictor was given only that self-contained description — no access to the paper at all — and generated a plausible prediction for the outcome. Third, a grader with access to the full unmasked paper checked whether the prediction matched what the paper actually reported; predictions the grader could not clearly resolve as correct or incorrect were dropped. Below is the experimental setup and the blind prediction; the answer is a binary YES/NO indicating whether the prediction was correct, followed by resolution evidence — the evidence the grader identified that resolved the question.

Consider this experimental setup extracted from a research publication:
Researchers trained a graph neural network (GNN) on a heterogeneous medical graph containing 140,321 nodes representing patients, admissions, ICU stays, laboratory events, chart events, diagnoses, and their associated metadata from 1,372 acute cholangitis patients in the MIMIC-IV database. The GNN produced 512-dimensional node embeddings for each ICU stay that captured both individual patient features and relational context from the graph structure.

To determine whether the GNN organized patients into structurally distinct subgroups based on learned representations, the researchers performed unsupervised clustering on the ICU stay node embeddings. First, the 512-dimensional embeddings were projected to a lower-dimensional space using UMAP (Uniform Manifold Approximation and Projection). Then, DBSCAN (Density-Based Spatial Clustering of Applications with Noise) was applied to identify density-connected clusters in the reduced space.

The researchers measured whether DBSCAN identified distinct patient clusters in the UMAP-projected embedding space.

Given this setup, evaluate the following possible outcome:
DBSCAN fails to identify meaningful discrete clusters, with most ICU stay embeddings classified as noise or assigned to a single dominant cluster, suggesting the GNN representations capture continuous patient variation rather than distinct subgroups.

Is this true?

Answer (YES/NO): NO